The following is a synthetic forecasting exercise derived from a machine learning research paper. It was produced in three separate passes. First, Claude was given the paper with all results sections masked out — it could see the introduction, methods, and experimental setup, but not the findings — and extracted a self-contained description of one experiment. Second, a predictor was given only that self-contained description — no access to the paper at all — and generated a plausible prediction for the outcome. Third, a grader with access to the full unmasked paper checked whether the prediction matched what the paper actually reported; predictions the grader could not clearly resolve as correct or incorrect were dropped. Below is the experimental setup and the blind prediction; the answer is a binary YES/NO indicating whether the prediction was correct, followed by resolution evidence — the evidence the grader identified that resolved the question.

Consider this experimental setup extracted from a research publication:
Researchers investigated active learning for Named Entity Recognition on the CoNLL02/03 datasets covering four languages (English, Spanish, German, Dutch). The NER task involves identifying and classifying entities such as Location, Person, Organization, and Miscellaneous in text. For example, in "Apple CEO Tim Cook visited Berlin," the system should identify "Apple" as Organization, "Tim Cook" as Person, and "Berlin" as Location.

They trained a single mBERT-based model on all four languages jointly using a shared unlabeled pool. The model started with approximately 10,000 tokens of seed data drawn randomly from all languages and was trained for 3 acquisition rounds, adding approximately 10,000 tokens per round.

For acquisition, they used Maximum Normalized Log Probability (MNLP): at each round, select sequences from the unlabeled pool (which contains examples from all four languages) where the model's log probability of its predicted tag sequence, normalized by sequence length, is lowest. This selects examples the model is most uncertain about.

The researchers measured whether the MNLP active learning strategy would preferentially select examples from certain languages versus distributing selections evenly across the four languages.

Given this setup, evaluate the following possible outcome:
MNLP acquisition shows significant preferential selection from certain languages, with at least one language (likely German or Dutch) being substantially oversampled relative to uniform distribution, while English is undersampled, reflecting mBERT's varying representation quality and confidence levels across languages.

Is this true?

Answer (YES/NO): NO